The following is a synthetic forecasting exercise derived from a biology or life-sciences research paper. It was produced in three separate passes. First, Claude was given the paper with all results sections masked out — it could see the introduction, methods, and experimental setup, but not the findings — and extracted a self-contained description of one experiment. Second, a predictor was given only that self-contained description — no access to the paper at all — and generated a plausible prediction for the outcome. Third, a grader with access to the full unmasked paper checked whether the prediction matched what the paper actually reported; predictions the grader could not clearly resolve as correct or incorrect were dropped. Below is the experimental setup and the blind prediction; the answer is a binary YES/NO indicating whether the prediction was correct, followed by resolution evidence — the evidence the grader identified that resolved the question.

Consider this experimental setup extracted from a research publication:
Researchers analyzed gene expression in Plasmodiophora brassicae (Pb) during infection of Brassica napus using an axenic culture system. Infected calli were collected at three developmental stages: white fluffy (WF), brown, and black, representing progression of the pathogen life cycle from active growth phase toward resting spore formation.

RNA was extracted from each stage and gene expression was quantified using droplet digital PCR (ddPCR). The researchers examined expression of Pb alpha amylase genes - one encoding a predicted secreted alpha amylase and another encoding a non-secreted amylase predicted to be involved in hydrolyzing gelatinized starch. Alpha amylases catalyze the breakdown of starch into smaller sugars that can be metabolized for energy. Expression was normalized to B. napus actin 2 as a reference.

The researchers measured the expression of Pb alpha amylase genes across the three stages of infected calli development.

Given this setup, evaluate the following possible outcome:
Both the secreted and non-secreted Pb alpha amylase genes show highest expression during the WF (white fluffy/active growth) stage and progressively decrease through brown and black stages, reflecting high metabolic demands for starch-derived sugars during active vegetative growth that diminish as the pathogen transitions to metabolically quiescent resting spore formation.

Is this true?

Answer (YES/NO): YES